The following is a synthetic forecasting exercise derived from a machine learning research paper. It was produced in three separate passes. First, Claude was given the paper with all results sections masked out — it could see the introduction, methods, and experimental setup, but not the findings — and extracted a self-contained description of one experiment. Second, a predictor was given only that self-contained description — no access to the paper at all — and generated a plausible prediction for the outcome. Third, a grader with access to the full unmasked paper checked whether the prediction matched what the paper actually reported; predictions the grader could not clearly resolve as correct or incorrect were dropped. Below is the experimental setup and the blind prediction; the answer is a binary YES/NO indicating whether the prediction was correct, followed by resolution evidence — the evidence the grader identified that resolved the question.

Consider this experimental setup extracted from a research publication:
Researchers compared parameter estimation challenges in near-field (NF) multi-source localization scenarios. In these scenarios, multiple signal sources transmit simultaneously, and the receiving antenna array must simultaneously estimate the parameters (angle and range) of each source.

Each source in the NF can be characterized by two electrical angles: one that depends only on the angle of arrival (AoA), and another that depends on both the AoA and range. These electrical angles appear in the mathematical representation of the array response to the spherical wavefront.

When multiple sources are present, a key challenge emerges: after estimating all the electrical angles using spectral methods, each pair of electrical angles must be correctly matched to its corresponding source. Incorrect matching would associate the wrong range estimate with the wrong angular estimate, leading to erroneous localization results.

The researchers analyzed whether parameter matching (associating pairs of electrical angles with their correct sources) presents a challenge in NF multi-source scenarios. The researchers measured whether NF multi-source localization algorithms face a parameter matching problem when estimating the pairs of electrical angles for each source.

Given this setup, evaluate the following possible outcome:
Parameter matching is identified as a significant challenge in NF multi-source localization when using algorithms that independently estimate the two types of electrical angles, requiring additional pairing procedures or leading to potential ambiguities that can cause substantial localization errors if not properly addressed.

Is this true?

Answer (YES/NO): YES